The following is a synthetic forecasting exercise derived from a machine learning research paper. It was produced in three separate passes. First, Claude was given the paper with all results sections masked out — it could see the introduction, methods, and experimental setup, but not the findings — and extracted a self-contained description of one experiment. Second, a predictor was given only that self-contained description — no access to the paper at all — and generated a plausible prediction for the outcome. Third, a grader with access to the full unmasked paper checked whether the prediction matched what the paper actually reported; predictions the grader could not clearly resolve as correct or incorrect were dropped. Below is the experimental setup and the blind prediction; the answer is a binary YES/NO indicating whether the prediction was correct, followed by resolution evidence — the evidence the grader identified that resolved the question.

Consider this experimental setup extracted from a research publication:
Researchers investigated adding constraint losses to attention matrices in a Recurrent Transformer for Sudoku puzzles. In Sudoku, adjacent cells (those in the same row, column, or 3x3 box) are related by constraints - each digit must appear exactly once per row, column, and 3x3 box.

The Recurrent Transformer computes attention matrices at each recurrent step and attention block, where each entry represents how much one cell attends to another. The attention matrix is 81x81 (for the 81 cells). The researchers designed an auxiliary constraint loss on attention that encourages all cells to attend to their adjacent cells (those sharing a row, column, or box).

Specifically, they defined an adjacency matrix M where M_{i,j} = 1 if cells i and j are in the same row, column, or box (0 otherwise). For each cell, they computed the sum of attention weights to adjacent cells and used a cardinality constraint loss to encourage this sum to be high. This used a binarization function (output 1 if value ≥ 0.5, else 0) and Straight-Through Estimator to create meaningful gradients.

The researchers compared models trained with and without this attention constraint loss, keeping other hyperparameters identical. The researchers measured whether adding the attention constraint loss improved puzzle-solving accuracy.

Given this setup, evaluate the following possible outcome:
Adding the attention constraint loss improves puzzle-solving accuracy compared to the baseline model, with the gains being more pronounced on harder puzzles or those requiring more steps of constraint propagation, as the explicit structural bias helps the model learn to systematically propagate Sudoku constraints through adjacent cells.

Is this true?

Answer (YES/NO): YES